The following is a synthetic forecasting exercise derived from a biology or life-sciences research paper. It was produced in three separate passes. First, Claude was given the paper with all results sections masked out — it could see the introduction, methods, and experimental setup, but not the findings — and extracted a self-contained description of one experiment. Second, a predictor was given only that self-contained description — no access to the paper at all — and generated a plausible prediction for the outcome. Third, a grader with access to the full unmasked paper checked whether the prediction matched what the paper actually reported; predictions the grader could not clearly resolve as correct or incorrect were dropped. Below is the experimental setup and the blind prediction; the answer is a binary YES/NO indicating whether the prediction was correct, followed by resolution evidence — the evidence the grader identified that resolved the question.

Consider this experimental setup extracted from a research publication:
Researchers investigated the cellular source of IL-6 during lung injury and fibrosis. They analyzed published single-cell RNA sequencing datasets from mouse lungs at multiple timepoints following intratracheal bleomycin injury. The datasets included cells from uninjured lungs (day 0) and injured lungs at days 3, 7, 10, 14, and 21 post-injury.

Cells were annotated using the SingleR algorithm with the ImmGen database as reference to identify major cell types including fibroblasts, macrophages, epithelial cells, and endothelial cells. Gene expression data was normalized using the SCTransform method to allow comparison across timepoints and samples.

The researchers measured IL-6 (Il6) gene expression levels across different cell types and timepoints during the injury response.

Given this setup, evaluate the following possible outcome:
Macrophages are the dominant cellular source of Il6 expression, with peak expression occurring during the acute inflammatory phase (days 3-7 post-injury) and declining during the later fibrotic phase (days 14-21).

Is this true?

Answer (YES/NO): NO